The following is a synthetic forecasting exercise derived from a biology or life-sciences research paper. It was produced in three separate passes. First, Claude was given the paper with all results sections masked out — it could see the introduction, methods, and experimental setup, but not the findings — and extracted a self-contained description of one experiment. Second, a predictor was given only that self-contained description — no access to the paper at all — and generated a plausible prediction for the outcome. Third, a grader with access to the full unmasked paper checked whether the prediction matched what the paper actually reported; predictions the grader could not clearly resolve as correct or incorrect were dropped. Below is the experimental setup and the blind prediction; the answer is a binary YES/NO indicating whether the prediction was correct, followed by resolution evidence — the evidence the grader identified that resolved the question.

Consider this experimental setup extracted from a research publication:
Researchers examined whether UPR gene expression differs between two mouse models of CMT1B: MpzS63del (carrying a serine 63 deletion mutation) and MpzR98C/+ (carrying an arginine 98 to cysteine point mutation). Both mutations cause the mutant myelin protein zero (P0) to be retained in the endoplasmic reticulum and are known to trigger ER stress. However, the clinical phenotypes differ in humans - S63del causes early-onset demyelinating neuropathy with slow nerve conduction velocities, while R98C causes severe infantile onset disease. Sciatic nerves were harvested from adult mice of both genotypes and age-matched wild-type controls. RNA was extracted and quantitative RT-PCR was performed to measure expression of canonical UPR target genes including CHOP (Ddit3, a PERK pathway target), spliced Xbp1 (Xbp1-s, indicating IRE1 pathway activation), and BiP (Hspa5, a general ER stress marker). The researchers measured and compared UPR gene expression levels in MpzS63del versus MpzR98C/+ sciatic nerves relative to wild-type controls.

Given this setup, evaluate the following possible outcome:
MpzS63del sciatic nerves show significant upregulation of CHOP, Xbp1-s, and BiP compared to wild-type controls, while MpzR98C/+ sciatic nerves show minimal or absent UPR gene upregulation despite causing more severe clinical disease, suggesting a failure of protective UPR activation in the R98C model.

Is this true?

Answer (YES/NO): NO